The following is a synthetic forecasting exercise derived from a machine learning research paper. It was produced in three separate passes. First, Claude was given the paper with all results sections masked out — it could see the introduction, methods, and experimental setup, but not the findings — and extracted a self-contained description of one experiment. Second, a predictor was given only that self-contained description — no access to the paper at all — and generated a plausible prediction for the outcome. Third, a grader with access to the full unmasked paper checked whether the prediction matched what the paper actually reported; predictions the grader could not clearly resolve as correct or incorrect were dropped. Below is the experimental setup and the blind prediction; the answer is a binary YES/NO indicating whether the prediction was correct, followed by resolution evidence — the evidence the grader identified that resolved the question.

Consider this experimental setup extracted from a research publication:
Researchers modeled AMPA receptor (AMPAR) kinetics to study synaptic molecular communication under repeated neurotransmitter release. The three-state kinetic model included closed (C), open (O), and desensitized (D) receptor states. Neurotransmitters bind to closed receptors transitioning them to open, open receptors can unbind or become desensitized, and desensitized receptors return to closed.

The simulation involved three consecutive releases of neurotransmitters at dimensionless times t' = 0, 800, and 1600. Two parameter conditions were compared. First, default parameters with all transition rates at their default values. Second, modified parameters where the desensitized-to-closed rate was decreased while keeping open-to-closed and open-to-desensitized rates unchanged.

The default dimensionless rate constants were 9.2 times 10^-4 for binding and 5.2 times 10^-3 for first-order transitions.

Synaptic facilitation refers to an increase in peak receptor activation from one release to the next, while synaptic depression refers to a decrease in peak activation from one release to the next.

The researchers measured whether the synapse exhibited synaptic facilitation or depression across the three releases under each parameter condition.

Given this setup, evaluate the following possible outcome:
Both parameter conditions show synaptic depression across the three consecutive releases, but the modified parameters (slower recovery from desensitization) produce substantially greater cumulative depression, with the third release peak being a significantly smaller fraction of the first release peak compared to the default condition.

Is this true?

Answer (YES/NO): NO